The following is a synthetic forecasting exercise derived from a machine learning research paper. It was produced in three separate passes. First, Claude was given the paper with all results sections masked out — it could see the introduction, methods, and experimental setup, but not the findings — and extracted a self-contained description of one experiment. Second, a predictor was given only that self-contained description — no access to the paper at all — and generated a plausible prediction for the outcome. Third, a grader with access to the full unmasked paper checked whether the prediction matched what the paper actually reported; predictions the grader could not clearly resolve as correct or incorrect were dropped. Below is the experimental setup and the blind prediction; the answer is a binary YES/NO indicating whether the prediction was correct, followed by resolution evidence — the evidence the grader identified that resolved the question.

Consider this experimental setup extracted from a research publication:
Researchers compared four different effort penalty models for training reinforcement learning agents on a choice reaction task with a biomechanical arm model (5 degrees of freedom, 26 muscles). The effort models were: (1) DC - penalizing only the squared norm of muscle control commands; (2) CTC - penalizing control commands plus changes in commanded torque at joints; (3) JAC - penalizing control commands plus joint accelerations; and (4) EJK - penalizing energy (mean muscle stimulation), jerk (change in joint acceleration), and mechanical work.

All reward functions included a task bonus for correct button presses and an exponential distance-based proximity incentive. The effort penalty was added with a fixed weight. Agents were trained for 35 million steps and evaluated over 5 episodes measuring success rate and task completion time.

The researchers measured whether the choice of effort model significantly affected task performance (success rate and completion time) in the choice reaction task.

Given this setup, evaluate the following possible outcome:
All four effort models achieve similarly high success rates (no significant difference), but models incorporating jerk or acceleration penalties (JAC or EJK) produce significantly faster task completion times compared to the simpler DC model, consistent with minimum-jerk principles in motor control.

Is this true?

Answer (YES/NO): NO